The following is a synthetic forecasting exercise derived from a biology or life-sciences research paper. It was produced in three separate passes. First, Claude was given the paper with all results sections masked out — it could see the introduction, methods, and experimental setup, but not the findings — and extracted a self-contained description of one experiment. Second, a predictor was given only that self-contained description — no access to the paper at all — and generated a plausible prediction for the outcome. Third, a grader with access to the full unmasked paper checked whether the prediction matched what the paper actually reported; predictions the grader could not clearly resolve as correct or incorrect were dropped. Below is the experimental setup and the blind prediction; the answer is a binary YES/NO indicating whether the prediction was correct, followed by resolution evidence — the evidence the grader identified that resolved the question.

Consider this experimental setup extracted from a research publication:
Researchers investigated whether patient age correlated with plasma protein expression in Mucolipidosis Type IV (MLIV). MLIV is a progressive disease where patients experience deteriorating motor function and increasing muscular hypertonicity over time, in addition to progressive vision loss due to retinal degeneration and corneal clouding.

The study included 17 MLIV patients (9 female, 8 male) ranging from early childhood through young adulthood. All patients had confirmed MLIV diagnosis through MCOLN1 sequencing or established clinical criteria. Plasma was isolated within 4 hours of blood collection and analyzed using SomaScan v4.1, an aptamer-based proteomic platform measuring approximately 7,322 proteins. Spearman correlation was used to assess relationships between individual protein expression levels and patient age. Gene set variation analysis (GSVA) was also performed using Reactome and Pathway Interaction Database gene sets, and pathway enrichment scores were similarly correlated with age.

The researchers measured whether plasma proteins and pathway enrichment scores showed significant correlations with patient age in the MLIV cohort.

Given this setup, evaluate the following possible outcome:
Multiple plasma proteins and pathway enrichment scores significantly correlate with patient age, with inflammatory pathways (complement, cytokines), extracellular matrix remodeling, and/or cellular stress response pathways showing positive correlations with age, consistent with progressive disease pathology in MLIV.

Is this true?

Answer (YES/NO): NO